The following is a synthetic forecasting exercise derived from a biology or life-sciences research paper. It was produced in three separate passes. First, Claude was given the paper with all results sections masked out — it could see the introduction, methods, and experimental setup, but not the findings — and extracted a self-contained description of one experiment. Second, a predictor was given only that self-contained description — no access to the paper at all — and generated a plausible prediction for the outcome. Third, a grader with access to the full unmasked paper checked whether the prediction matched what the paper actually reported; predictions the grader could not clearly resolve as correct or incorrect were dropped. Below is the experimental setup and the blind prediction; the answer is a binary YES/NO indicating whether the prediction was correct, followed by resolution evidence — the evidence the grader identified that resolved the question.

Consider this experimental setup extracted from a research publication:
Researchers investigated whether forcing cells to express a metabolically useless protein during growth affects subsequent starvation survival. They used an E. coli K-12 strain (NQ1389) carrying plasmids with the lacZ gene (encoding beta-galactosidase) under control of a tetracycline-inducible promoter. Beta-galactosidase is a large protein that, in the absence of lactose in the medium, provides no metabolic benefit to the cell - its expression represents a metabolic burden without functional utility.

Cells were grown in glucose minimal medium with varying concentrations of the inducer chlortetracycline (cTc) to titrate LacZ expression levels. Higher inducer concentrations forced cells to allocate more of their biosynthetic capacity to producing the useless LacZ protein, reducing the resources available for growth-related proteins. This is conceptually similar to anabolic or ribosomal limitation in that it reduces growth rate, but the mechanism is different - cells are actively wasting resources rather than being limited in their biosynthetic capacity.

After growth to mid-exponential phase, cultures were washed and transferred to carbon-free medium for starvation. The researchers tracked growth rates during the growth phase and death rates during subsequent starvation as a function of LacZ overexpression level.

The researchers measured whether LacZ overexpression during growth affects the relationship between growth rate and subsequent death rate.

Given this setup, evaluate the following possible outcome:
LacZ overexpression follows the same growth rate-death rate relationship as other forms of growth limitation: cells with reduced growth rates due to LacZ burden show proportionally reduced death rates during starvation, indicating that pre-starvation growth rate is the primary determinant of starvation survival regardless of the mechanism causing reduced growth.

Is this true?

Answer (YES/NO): NO